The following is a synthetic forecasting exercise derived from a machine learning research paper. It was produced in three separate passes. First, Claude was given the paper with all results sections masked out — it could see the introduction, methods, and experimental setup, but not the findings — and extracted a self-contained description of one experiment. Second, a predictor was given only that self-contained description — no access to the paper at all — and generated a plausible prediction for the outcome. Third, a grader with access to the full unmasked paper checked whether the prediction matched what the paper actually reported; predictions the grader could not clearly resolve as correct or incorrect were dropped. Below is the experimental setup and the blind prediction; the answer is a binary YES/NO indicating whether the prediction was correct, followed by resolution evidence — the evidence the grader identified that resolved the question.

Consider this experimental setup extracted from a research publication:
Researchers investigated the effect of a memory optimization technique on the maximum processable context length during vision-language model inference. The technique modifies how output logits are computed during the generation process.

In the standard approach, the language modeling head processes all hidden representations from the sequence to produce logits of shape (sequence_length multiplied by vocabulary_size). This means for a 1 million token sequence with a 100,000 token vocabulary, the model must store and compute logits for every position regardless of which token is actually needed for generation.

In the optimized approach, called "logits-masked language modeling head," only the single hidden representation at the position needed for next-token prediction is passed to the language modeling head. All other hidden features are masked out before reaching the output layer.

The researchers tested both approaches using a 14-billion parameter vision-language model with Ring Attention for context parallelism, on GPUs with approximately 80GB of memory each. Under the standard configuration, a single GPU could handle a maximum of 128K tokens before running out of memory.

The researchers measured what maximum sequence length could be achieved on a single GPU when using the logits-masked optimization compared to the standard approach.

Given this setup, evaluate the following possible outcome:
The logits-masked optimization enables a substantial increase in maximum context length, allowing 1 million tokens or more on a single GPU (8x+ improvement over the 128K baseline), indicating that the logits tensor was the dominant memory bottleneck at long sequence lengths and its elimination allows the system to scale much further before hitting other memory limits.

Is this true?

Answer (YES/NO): NO